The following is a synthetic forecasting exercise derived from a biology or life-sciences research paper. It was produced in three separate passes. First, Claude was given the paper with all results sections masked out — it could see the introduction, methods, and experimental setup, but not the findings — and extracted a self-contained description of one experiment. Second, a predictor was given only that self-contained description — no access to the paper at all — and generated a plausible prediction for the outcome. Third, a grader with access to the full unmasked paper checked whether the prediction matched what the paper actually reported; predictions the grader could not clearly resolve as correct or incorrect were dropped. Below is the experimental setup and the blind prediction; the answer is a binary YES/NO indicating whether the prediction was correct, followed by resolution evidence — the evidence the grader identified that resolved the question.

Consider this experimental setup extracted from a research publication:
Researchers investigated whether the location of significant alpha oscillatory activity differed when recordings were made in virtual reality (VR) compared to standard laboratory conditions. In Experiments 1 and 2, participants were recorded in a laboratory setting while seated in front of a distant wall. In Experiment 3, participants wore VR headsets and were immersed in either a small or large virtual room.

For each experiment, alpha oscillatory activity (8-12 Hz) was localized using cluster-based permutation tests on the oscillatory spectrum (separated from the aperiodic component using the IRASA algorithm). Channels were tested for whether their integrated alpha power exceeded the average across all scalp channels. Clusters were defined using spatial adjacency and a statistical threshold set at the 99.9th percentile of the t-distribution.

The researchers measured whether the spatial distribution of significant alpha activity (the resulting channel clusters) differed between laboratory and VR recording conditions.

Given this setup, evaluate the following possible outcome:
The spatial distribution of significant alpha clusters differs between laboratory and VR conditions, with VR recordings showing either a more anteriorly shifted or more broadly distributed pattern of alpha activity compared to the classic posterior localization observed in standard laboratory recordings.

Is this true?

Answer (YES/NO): NO